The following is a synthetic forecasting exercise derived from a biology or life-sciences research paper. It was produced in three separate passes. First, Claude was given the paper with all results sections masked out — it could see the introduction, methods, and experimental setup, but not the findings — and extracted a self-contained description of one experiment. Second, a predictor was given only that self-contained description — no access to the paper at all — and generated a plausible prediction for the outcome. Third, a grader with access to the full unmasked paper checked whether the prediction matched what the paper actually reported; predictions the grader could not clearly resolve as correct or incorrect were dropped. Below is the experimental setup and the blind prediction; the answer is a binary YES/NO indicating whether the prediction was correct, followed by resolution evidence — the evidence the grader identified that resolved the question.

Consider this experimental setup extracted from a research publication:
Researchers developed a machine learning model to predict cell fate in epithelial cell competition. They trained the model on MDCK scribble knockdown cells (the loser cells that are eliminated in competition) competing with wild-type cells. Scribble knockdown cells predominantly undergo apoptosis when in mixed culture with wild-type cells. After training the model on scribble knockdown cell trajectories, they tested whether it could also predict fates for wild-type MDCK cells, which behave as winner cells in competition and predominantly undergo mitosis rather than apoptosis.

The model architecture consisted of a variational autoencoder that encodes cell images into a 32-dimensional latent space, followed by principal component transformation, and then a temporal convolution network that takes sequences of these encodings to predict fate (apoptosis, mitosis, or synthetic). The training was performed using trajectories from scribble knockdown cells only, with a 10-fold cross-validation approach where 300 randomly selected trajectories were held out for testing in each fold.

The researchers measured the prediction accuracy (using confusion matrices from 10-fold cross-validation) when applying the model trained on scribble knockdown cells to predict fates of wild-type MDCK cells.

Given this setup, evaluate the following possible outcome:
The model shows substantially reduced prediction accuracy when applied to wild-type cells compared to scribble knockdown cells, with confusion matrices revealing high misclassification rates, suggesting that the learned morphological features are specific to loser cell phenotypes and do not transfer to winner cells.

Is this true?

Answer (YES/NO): NO